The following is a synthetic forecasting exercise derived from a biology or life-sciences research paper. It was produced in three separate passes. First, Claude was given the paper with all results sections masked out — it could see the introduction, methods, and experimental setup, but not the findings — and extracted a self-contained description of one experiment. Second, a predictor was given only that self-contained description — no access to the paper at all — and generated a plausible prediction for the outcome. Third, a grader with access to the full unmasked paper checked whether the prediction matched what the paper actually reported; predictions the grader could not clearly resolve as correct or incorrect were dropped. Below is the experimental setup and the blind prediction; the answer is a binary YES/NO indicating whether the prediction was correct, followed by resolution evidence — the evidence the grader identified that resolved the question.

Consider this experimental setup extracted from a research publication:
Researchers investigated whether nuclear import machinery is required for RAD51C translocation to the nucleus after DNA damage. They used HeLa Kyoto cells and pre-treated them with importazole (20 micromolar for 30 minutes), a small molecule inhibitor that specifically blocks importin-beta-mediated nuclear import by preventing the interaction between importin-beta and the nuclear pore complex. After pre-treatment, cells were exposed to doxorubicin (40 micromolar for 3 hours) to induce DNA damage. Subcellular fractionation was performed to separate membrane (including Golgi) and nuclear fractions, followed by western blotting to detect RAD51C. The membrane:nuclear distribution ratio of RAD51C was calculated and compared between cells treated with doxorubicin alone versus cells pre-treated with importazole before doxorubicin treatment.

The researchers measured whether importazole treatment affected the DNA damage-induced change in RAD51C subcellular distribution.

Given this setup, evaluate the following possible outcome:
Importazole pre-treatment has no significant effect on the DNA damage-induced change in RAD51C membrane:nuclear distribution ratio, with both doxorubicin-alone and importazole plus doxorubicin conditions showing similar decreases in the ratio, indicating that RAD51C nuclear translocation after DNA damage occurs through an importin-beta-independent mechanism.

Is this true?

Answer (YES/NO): NO